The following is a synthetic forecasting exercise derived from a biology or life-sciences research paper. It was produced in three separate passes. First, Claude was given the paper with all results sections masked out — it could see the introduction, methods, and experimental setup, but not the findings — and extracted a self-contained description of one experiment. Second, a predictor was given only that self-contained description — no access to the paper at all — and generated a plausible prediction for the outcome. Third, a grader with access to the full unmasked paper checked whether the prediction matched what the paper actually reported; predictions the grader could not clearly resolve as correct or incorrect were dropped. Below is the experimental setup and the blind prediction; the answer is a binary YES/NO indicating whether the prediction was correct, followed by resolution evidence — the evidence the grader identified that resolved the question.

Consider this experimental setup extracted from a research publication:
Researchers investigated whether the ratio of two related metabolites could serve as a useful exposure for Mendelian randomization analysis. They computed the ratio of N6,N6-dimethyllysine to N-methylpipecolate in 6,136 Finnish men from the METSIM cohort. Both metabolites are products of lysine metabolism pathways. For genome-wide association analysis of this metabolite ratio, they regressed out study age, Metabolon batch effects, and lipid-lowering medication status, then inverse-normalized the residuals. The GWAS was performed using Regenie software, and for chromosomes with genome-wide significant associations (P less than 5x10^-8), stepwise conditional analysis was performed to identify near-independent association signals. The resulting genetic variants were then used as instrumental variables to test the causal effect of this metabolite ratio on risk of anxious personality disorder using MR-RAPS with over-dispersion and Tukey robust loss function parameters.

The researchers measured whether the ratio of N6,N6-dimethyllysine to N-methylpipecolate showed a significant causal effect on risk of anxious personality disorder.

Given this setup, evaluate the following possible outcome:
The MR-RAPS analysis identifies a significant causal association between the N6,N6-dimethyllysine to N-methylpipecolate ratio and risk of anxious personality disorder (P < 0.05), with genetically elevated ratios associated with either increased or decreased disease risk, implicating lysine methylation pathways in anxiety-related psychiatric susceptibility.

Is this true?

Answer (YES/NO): YES